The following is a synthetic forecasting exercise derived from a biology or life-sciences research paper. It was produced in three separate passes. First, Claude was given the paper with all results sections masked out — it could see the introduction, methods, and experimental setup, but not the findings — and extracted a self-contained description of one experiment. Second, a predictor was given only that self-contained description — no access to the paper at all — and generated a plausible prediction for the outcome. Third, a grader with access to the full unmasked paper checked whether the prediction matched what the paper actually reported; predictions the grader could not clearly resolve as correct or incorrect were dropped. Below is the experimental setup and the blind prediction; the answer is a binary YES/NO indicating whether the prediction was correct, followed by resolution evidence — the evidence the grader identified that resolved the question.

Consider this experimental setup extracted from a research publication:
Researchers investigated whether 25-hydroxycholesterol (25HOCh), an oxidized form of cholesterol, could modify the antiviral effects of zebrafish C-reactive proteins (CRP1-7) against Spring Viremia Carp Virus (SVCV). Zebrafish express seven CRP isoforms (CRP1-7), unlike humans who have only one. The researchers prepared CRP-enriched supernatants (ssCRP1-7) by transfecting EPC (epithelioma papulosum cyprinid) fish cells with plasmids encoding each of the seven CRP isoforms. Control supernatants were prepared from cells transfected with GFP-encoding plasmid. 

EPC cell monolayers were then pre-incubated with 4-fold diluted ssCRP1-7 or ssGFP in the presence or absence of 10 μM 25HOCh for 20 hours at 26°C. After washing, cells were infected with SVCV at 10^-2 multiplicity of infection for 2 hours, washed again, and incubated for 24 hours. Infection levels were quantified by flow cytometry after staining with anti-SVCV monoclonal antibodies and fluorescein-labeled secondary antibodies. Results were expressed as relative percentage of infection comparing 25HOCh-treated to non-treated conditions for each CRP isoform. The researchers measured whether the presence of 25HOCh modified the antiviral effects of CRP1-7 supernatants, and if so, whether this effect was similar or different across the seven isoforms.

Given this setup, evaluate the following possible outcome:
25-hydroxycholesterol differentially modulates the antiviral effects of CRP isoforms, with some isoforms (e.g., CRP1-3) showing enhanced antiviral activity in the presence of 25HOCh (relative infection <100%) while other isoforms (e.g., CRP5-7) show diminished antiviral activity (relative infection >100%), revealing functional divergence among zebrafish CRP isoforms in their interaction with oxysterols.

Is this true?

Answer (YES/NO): NO